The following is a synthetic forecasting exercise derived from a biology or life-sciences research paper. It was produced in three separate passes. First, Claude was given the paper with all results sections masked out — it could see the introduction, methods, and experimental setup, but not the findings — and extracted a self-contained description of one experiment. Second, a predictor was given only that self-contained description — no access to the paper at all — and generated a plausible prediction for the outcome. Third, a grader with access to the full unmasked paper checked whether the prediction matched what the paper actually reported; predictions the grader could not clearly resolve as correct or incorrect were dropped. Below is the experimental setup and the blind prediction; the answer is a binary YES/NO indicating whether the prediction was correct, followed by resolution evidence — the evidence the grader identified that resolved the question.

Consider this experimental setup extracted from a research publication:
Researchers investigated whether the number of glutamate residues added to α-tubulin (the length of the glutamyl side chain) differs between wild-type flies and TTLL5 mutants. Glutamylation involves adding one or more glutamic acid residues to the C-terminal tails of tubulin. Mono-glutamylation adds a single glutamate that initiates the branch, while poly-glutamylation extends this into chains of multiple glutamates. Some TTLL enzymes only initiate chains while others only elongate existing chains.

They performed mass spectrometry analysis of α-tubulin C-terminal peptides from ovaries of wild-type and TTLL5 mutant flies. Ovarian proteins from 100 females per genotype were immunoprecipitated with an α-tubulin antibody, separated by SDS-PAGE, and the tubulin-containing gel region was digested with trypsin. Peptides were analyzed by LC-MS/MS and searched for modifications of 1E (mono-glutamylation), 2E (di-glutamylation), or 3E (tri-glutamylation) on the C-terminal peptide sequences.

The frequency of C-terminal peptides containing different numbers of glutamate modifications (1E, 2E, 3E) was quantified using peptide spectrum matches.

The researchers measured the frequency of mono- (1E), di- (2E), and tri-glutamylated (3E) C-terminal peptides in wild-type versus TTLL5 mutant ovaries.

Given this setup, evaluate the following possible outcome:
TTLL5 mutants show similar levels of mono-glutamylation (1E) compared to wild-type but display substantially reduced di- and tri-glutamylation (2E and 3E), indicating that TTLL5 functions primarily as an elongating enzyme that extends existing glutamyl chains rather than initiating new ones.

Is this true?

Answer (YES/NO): NO